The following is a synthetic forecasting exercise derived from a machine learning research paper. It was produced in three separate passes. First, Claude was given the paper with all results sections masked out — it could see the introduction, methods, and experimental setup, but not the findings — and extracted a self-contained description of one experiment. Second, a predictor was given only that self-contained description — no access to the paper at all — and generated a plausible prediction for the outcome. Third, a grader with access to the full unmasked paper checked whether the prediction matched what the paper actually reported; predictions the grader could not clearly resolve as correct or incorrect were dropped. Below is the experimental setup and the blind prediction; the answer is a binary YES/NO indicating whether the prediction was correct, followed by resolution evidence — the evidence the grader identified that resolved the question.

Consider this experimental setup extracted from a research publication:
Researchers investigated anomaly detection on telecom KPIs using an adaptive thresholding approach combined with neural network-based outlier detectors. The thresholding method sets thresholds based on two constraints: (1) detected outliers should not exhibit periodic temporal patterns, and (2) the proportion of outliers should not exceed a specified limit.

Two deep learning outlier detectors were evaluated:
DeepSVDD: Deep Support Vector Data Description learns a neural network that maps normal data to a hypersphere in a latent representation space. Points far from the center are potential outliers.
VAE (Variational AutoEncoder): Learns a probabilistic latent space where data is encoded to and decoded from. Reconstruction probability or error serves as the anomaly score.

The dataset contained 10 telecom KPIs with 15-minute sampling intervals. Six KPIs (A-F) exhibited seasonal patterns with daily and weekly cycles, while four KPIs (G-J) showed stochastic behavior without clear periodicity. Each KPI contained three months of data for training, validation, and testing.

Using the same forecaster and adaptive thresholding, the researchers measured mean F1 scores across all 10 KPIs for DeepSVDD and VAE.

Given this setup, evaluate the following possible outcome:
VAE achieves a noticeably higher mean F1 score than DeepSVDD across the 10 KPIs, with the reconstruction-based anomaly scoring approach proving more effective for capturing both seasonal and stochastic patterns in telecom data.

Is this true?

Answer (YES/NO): NO